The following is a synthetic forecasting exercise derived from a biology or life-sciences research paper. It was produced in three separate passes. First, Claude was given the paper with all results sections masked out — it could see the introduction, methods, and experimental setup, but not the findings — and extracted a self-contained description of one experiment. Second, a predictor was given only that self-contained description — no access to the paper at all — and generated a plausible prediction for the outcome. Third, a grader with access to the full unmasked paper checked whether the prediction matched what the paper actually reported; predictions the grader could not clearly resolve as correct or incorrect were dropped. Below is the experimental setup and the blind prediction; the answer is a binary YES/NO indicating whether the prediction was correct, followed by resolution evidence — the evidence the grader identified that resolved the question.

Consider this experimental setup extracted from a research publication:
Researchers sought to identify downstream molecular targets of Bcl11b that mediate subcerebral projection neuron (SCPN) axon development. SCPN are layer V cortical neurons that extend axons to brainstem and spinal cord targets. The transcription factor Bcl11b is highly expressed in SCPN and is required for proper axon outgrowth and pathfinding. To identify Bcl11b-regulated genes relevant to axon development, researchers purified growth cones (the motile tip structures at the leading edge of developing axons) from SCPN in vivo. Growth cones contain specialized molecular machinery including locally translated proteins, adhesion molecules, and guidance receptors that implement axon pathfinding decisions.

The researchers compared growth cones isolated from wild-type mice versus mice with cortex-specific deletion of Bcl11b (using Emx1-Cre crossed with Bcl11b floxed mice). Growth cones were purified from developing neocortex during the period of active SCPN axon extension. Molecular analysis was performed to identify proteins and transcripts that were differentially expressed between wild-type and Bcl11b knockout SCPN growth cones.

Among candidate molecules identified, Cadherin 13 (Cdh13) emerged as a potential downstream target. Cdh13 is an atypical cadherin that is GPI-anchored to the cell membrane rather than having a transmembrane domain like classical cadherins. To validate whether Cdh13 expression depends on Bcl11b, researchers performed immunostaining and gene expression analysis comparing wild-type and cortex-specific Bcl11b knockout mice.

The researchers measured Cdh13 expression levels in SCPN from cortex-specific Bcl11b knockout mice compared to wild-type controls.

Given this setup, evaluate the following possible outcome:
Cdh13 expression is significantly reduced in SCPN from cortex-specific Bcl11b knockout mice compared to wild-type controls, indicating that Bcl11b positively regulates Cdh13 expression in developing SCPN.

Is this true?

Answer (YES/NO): YES